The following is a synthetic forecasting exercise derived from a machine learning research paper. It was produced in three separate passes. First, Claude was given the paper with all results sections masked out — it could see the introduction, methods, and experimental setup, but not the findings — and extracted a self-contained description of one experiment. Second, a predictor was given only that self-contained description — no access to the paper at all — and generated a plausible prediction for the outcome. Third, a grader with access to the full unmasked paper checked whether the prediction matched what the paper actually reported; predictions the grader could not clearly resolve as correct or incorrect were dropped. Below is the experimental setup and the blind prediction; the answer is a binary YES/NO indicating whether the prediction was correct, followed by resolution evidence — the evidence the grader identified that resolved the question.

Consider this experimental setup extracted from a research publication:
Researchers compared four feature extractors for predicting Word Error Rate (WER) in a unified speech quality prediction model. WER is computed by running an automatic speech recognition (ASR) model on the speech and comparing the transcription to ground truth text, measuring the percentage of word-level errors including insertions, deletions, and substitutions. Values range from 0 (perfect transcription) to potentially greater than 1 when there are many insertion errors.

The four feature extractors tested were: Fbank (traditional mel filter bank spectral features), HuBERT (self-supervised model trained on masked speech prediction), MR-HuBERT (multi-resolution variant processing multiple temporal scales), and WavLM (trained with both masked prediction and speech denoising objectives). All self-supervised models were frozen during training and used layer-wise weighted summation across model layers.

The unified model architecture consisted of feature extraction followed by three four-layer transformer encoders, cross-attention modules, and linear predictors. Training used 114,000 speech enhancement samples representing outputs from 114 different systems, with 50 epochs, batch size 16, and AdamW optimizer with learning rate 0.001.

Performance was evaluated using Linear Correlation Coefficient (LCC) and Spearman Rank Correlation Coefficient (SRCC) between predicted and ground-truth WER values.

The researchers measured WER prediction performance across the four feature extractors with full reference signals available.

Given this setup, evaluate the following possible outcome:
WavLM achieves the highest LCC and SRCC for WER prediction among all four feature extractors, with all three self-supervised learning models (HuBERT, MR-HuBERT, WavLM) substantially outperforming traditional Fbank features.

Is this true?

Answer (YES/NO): YES